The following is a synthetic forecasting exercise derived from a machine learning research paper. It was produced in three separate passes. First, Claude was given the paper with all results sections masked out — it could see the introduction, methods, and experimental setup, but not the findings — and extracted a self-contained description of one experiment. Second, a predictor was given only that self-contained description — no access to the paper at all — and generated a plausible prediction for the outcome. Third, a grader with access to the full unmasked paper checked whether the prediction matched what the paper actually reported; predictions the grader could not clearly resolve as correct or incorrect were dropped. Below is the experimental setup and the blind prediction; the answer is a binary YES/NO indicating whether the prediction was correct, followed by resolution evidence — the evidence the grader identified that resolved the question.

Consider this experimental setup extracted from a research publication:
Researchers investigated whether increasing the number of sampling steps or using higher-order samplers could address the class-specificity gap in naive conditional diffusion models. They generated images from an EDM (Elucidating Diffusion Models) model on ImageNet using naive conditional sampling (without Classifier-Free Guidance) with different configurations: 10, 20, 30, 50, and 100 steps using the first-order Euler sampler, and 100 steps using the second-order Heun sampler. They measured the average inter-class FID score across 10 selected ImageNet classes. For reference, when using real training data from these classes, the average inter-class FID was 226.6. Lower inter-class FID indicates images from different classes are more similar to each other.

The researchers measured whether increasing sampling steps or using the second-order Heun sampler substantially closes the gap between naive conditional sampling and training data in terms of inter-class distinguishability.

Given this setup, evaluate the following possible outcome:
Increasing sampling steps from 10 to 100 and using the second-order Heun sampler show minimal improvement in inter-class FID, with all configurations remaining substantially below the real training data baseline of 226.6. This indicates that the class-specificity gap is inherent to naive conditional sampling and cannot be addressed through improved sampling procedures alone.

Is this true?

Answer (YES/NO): YES